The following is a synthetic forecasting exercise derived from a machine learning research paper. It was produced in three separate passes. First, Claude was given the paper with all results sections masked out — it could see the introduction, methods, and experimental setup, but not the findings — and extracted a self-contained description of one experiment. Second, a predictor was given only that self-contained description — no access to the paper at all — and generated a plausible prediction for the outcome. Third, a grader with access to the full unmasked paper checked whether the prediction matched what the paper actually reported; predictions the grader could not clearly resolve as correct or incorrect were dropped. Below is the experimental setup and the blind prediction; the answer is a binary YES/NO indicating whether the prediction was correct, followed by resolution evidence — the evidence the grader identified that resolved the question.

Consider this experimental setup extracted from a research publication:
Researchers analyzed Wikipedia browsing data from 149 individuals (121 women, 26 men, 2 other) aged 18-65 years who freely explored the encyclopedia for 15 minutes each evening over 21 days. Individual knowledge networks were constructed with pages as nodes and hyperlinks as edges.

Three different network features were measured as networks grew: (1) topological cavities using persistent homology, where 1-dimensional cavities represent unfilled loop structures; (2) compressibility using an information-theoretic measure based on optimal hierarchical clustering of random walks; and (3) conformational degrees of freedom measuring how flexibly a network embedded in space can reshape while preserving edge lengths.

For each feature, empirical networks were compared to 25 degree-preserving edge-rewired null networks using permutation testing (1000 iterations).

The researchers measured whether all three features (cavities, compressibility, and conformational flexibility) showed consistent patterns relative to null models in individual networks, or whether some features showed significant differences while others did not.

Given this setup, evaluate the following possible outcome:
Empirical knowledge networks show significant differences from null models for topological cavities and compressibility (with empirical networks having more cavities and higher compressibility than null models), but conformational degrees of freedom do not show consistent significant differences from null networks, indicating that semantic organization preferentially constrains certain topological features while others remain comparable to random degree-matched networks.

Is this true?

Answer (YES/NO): NO